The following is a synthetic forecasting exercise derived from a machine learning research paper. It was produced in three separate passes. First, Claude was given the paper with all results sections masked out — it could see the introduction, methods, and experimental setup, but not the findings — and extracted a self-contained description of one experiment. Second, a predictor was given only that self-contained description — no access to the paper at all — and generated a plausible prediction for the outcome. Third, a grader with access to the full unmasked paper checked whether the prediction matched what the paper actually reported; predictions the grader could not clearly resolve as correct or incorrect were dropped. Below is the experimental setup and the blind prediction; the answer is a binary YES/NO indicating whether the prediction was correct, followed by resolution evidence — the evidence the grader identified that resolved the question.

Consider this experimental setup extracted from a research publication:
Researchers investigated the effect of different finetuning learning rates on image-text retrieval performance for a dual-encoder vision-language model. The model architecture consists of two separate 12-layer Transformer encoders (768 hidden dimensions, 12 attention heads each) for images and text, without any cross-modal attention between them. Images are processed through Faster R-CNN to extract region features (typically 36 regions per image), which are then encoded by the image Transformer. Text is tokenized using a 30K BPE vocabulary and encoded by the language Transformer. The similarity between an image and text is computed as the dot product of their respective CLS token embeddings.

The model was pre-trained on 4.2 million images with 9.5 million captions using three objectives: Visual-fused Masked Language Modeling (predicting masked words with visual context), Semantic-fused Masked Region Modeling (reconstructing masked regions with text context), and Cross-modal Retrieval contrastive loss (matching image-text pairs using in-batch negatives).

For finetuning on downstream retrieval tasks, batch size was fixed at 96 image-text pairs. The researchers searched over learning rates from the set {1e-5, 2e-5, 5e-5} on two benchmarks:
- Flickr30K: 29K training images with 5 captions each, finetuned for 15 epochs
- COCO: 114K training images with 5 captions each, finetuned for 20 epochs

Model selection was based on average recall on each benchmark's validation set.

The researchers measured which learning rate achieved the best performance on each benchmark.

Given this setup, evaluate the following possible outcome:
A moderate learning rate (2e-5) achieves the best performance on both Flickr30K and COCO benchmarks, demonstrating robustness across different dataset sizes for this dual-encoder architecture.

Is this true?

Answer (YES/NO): NO